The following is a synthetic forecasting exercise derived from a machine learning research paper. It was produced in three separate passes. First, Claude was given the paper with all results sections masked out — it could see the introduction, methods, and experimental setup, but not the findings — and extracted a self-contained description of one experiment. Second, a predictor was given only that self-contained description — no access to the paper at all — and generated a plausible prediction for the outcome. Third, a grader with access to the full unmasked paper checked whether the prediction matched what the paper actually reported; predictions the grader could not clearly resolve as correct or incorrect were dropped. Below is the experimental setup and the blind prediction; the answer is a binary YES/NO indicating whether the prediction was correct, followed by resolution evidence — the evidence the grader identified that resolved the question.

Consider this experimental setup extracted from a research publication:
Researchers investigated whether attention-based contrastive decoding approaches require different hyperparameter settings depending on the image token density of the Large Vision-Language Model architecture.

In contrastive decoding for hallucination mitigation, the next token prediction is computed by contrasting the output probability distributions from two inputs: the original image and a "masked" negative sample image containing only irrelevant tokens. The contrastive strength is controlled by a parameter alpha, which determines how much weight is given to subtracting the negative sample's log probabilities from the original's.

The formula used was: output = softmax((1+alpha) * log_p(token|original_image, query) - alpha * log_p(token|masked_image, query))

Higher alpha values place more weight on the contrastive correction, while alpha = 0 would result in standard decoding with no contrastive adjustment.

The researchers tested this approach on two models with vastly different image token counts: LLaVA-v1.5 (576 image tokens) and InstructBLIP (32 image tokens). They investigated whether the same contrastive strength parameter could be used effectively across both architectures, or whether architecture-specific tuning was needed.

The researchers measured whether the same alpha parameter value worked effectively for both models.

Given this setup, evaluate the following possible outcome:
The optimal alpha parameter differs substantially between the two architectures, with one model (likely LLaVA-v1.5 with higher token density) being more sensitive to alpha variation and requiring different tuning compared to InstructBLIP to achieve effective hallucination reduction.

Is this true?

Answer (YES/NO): NO